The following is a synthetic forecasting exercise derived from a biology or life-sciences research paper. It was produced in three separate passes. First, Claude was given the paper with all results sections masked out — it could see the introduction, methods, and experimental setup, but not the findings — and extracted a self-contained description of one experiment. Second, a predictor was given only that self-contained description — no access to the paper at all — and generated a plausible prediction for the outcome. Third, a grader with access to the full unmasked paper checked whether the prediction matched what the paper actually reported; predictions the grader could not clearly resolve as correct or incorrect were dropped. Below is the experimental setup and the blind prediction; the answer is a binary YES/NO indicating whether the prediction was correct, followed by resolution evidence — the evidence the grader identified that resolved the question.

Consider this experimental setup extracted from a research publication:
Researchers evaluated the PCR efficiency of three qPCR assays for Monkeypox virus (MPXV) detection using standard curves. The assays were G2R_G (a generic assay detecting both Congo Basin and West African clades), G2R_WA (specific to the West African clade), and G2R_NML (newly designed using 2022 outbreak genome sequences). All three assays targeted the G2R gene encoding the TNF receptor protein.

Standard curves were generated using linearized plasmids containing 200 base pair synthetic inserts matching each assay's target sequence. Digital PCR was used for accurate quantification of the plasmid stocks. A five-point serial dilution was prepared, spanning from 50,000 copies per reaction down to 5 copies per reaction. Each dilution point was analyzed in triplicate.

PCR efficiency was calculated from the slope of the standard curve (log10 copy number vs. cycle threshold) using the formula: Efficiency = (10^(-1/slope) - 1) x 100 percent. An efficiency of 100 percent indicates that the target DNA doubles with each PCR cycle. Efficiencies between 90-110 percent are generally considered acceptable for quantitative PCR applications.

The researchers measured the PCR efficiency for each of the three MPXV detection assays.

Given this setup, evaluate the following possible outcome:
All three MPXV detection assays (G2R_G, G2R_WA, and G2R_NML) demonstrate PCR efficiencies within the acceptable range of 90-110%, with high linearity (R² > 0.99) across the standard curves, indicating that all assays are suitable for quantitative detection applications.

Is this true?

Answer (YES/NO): YES